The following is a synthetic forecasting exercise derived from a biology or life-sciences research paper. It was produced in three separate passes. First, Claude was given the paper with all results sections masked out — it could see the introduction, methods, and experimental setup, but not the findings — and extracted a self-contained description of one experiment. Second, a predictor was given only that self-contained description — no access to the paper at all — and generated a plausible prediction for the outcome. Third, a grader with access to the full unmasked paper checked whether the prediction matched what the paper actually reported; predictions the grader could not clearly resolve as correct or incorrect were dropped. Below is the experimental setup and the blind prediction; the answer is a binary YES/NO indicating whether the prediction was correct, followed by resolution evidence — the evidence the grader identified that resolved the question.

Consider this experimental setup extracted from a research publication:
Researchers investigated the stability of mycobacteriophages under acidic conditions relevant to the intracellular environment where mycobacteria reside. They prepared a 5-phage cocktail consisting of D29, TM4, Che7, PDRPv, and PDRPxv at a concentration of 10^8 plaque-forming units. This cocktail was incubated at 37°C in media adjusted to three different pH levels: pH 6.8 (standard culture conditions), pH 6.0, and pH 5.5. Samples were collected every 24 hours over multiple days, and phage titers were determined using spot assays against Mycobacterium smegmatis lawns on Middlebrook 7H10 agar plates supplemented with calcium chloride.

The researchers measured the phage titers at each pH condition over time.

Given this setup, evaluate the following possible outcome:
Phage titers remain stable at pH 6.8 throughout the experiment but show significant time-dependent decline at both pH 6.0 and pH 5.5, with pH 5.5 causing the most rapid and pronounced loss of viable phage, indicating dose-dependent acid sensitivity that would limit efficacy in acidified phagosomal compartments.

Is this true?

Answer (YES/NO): NO